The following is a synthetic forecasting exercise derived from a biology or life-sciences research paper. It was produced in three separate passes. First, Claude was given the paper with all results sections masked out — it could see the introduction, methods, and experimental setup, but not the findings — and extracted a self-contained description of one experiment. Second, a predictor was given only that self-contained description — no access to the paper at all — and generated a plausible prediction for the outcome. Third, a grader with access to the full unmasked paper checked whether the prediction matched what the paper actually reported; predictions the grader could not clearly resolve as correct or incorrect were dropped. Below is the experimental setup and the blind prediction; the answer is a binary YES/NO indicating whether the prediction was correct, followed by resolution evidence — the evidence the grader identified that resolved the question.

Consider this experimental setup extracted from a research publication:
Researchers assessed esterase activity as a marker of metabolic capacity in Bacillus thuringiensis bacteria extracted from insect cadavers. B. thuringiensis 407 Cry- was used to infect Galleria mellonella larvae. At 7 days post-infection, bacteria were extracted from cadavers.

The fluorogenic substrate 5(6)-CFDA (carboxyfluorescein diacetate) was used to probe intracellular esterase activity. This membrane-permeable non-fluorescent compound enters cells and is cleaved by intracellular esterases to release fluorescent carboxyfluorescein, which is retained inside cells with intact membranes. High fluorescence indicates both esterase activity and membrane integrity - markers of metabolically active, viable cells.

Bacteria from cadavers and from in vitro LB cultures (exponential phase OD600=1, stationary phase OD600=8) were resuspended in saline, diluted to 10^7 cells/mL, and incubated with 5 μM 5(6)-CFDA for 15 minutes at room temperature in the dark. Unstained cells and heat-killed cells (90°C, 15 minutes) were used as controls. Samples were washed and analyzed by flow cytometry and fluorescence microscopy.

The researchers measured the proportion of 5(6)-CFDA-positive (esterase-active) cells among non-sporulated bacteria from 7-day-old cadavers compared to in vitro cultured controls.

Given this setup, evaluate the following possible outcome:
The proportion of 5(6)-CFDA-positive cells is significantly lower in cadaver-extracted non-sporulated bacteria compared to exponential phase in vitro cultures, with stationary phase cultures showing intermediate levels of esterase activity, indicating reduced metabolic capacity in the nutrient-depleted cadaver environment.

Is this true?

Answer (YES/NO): NO